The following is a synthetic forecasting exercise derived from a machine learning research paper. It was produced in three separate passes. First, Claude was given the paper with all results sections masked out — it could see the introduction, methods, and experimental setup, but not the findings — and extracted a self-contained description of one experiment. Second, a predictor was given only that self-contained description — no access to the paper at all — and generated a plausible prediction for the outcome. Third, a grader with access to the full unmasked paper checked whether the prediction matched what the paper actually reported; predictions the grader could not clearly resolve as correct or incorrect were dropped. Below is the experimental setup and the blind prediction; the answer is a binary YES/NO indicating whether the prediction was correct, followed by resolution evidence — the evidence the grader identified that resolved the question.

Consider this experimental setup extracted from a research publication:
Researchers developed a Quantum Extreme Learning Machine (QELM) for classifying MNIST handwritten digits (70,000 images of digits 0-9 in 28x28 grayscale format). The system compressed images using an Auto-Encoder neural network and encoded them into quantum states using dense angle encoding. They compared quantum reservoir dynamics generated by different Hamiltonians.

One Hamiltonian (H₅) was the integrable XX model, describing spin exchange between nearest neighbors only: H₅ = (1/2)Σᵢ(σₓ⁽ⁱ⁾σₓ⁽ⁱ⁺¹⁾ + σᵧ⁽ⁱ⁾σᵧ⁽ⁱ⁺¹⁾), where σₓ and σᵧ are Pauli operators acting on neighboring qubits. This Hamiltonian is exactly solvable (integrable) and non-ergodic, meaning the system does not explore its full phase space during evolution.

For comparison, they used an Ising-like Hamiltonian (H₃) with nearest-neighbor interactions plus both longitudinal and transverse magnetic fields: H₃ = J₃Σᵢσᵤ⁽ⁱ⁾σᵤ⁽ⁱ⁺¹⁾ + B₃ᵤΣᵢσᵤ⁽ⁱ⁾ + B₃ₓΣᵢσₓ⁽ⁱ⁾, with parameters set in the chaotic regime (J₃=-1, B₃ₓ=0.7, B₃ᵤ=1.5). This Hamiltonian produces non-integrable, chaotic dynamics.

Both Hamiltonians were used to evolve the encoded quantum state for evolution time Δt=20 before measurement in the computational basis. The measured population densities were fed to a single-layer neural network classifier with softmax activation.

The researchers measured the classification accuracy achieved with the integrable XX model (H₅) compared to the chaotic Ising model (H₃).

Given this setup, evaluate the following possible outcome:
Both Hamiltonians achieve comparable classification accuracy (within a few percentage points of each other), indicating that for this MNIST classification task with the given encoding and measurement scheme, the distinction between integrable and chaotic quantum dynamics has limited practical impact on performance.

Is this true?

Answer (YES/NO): YES